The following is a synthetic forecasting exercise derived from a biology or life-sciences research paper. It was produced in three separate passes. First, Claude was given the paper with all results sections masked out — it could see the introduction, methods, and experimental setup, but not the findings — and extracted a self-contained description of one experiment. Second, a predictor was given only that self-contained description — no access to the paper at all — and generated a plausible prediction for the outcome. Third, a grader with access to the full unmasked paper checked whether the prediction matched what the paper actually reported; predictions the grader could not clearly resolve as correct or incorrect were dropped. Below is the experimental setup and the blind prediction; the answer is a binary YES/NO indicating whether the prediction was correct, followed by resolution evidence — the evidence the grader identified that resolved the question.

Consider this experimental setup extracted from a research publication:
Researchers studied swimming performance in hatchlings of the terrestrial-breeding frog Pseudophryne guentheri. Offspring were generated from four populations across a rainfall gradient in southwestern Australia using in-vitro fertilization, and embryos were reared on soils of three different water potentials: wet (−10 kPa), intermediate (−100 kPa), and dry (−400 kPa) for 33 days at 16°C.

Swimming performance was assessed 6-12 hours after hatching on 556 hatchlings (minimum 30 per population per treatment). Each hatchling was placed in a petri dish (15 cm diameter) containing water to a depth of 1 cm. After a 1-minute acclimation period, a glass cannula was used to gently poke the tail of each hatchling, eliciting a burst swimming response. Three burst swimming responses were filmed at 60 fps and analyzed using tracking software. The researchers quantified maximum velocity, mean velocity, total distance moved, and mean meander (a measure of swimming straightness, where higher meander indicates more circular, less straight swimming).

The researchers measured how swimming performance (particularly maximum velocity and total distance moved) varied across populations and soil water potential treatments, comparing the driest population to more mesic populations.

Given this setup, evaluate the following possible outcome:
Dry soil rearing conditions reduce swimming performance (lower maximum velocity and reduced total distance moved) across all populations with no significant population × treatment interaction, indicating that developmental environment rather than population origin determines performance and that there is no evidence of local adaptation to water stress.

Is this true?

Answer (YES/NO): NO